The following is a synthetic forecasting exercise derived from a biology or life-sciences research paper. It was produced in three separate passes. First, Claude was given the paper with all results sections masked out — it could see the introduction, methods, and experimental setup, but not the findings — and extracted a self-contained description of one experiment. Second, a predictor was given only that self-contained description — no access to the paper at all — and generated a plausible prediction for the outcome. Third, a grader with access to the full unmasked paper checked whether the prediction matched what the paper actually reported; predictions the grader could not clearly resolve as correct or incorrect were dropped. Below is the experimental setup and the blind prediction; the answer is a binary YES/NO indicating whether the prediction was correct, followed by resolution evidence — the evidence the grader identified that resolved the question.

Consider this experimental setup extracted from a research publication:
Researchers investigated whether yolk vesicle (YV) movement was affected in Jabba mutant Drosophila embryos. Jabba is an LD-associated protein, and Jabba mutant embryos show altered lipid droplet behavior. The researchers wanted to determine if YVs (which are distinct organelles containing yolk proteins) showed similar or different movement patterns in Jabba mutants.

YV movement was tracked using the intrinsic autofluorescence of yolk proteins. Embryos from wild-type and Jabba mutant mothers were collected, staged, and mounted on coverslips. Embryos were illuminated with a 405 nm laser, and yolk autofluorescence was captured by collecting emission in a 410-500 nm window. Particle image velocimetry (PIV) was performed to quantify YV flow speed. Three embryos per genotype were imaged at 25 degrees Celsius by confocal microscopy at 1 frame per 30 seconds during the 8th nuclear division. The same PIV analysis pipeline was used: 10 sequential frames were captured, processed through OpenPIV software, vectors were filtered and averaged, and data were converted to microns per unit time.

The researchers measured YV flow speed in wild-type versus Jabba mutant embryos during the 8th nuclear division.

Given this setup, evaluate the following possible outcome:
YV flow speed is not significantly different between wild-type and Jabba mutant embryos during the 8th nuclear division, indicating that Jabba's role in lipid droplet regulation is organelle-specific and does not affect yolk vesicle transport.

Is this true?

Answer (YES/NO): YES